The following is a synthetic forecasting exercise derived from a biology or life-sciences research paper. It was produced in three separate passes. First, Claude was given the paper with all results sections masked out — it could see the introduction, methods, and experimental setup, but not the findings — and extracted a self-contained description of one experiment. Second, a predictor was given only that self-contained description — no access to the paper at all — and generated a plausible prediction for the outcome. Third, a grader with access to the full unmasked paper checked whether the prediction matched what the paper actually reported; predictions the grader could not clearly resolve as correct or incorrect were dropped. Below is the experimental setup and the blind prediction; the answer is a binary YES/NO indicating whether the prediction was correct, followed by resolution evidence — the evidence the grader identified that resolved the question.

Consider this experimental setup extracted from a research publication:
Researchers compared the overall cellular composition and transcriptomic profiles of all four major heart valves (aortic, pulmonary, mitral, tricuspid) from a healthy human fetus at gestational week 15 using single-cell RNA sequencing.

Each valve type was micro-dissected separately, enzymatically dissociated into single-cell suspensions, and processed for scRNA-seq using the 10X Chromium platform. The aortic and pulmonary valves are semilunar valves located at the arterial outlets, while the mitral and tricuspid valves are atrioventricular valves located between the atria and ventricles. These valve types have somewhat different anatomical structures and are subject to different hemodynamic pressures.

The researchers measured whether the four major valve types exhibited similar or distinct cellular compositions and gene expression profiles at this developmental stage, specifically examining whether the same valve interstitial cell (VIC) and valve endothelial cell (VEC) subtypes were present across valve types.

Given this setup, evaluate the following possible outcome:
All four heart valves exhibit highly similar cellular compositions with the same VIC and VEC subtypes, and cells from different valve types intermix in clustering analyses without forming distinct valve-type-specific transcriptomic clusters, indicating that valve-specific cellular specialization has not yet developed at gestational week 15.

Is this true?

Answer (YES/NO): NO